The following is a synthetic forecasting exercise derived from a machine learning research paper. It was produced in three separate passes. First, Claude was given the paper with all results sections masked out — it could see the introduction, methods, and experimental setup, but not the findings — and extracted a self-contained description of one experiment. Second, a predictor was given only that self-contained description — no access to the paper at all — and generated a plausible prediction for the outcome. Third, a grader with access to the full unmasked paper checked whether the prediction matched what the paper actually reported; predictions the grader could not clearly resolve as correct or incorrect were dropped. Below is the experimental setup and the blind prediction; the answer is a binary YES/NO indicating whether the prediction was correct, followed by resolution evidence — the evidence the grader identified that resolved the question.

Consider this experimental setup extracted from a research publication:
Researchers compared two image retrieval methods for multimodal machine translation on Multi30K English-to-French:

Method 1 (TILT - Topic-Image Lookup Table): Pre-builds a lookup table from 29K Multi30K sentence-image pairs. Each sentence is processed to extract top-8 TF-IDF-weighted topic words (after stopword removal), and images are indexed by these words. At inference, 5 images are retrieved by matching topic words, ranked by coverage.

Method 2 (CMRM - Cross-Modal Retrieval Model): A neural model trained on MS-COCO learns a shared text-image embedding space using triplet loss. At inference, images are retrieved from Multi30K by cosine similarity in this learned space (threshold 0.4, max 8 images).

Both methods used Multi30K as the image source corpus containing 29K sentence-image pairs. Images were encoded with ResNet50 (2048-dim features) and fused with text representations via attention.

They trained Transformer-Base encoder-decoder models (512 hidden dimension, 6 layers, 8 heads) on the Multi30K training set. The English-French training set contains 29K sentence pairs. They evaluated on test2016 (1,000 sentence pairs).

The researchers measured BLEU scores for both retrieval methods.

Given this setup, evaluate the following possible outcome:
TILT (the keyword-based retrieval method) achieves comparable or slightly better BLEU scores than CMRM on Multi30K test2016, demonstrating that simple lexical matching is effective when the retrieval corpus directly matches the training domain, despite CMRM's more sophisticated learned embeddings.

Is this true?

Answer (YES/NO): NO